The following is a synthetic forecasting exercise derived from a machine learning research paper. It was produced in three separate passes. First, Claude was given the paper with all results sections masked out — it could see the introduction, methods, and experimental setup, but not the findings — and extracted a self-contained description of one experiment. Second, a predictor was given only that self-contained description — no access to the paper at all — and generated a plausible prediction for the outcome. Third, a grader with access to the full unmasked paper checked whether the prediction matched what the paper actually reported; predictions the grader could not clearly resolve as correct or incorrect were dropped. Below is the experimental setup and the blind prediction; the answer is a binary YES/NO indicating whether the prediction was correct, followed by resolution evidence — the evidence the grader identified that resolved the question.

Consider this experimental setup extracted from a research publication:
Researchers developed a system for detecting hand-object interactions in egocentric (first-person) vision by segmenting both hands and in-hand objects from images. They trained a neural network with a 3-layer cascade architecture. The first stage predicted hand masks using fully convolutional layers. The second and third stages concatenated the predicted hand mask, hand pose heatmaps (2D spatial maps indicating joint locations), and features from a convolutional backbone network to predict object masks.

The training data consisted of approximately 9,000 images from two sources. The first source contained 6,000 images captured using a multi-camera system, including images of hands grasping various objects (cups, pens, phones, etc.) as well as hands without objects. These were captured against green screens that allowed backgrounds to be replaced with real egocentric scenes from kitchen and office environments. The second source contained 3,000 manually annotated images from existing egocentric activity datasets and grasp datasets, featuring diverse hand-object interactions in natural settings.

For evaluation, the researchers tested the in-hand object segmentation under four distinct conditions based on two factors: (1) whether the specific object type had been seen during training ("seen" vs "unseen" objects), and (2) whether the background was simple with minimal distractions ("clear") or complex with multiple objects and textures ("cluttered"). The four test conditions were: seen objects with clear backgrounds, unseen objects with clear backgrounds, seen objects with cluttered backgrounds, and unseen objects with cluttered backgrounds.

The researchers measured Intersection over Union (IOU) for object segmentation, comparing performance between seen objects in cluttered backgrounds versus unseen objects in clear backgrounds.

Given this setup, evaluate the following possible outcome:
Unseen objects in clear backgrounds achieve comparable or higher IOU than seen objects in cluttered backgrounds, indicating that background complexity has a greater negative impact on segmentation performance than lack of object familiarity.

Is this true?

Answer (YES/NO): NO